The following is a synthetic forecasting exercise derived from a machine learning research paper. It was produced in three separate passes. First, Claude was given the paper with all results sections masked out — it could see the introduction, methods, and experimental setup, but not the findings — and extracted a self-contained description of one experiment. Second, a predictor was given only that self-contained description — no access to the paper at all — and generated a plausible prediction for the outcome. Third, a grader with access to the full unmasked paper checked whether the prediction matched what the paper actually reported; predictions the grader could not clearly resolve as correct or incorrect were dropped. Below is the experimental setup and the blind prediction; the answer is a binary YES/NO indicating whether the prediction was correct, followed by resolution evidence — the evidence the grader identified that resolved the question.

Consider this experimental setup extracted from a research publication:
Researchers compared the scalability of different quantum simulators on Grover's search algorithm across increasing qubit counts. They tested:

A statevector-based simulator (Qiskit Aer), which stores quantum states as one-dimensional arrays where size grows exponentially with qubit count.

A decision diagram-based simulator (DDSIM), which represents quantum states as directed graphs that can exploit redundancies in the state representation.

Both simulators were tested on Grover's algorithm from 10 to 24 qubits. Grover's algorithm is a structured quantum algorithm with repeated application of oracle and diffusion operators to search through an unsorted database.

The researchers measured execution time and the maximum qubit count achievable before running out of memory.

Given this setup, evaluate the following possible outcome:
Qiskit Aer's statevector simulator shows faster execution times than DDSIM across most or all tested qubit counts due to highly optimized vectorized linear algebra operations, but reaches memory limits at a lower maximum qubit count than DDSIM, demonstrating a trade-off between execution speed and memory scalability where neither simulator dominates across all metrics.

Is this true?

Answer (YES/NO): NO